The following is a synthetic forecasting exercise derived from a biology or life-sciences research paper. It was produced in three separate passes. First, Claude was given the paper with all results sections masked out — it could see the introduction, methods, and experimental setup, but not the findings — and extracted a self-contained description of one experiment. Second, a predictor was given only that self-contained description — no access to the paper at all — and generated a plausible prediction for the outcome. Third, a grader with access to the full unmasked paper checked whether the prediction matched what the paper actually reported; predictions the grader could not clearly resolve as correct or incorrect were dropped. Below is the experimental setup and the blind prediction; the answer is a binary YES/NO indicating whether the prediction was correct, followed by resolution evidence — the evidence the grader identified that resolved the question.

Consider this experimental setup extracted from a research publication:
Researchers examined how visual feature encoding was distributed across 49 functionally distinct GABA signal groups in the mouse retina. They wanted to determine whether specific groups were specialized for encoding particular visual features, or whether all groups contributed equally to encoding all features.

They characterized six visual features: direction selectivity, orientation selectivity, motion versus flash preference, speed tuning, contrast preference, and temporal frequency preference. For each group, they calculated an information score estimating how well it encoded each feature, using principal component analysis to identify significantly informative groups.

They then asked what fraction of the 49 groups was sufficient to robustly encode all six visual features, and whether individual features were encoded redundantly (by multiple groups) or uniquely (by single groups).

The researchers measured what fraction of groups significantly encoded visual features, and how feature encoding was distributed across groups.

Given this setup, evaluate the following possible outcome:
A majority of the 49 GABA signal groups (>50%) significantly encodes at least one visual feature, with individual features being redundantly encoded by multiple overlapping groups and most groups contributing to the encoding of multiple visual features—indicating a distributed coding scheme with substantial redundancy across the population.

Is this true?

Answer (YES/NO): YES